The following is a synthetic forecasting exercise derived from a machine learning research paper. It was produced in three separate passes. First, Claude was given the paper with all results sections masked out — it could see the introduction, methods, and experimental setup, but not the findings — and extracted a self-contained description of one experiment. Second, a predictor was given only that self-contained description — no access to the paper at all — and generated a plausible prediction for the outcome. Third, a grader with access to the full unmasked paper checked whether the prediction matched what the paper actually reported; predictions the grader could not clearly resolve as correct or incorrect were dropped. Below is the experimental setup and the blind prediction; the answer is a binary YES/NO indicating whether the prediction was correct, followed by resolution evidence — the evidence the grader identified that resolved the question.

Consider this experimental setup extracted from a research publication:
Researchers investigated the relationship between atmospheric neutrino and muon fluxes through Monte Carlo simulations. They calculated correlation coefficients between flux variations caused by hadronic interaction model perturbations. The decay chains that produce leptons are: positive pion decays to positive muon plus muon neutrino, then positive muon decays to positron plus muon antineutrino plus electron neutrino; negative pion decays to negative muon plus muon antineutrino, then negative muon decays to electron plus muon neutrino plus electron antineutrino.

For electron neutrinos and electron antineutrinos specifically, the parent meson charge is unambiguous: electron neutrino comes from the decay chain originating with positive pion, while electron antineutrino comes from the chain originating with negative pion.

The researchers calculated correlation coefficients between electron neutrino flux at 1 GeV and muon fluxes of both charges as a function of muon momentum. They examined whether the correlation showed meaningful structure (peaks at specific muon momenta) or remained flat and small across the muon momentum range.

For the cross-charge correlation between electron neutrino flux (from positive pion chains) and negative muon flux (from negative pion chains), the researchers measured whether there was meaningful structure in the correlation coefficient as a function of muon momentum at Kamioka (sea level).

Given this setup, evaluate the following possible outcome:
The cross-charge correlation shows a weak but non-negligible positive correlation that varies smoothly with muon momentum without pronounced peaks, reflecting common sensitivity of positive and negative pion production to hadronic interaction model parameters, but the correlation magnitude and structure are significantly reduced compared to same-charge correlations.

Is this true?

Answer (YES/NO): NO